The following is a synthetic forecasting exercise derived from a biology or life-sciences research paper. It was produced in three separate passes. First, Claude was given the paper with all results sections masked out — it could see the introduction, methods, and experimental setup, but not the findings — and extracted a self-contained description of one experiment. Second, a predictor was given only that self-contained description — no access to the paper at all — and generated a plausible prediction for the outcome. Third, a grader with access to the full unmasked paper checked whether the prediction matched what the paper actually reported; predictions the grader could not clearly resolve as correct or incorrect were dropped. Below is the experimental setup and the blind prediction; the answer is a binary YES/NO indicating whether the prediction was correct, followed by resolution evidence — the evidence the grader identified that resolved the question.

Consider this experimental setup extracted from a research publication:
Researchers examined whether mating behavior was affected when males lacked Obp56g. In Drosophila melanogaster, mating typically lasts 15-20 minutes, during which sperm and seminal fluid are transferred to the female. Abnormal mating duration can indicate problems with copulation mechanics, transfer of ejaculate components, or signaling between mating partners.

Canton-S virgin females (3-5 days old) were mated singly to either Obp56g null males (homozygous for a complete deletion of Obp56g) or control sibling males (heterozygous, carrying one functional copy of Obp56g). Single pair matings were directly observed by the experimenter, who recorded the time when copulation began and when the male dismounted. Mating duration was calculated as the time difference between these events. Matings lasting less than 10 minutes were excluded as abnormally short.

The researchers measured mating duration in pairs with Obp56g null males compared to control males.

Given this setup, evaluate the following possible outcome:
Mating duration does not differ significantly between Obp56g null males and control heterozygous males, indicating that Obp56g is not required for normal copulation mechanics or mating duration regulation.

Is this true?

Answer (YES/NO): YES